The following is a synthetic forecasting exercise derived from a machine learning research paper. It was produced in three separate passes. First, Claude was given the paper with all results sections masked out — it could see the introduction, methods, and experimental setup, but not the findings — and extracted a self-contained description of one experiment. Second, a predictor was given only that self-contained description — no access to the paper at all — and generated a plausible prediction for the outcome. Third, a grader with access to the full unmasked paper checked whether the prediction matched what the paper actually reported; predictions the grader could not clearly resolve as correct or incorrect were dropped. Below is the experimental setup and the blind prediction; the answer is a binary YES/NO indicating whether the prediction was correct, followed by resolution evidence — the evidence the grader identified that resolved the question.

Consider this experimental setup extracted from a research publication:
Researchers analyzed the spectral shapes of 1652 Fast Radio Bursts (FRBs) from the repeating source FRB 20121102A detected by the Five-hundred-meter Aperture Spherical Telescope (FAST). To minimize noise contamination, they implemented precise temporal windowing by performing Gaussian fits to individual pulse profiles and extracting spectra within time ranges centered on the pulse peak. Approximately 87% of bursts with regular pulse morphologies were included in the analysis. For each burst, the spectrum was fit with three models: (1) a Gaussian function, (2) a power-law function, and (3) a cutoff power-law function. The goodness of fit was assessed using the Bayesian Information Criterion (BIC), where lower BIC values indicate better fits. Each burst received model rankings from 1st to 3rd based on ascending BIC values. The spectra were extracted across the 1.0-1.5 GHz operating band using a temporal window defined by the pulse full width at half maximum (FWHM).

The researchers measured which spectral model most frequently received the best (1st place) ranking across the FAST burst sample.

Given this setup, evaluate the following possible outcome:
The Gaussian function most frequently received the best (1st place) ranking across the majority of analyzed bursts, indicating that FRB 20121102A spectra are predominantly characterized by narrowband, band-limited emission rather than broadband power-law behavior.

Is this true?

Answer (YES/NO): YES